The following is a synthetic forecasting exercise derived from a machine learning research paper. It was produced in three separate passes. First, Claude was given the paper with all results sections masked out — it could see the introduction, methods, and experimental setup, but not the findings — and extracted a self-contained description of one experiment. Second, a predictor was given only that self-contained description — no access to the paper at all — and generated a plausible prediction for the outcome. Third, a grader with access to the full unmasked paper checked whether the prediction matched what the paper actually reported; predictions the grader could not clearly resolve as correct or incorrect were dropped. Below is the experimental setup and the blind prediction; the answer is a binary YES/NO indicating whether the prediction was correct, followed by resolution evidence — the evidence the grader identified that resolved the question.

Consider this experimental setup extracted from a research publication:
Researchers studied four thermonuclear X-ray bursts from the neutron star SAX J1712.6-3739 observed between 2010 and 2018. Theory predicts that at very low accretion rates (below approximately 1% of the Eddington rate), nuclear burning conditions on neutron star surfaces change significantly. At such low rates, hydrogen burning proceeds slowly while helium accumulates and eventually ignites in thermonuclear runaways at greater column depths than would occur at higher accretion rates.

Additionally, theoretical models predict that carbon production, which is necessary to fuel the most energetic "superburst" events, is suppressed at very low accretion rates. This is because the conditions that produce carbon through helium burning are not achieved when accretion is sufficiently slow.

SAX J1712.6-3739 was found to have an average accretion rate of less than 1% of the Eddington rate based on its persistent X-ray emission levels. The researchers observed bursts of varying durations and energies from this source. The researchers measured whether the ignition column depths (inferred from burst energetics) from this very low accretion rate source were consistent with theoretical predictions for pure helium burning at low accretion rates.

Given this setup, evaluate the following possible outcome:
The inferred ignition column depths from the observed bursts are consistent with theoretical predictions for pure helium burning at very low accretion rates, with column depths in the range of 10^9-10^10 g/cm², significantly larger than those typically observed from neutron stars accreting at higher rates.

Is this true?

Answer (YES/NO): NO